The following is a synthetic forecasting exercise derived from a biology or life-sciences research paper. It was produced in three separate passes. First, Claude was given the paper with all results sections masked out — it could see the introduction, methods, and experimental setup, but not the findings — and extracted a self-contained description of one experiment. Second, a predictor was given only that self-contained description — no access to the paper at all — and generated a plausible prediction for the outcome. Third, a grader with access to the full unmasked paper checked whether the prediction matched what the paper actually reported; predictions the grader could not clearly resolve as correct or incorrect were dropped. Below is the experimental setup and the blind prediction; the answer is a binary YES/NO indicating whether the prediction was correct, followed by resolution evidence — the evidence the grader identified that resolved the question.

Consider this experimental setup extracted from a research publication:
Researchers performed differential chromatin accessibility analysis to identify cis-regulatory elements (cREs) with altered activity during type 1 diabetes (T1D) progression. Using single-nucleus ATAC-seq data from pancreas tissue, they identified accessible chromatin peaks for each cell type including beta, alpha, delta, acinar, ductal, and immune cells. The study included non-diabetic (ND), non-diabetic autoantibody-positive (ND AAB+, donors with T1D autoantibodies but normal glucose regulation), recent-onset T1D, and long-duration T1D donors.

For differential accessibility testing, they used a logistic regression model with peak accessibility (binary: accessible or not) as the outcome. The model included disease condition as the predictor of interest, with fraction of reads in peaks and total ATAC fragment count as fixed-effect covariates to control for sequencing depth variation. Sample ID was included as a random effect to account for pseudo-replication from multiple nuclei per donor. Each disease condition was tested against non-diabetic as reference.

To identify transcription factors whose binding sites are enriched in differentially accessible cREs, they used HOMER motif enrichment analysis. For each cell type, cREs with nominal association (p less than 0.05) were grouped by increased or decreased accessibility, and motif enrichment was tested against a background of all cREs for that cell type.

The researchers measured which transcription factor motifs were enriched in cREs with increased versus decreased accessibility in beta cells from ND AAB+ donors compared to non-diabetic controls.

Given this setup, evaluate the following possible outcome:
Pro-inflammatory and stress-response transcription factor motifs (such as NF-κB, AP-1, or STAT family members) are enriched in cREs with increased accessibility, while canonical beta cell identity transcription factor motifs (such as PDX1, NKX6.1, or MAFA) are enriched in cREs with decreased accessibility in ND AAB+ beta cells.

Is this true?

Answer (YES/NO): NO